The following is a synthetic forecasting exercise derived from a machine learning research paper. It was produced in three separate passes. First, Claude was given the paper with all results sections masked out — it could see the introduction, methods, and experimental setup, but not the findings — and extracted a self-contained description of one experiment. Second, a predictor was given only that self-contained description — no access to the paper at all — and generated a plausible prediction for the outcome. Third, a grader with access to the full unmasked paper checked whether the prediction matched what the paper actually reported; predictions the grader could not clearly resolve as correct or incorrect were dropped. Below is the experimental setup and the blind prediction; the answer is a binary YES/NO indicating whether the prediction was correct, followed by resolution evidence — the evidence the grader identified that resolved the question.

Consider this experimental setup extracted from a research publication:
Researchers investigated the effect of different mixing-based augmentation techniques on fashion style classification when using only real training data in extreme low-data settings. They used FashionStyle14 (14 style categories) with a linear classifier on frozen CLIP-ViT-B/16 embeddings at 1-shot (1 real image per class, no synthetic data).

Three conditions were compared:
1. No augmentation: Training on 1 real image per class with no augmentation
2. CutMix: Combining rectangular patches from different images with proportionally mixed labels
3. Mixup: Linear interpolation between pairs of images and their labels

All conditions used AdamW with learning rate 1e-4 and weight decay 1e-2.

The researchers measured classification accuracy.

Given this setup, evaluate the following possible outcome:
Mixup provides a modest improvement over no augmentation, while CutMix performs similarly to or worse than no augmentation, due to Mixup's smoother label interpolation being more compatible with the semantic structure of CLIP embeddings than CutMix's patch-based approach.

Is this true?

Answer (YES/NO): NO